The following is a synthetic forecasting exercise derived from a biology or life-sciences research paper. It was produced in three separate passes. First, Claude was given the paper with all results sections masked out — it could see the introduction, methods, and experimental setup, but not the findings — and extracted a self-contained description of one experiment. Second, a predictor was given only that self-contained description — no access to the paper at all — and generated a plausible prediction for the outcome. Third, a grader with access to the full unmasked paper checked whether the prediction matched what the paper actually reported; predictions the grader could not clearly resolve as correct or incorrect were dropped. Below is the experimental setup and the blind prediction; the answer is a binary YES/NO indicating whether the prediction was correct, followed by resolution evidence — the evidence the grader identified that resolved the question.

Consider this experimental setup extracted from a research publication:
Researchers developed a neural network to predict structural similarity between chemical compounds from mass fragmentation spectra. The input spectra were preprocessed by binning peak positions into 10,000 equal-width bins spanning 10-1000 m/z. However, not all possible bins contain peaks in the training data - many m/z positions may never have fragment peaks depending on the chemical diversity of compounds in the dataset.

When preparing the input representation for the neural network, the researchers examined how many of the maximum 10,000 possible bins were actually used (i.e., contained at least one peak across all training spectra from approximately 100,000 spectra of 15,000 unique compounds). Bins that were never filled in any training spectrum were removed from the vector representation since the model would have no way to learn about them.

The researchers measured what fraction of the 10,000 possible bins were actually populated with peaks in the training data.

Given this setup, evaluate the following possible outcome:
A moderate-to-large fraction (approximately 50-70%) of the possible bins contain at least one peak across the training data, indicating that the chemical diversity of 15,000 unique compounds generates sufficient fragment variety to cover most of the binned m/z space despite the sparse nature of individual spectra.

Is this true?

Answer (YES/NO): NO